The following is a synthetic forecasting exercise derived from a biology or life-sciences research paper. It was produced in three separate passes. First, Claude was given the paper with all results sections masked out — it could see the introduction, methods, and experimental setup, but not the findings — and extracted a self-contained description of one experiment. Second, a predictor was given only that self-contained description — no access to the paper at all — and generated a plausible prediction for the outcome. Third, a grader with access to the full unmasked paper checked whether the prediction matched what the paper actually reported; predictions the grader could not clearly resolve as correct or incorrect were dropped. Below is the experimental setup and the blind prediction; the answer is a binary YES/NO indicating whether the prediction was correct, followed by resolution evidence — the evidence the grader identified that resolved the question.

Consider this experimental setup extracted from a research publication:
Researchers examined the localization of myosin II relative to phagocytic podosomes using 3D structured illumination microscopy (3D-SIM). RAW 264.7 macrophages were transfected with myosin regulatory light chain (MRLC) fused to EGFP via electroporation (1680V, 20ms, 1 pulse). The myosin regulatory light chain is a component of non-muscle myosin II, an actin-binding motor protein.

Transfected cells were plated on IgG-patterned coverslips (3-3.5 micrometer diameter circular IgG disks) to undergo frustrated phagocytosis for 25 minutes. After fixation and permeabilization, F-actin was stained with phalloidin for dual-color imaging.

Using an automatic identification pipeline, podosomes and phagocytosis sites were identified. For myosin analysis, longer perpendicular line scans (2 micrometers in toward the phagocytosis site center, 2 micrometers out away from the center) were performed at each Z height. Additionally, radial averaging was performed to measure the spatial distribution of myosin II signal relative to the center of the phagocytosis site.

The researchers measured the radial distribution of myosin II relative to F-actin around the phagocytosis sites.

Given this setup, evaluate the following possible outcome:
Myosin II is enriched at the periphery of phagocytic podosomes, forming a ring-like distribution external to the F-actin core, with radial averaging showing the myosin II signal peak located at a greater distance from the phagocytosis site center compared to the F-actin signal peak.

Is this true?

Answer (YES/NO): NO